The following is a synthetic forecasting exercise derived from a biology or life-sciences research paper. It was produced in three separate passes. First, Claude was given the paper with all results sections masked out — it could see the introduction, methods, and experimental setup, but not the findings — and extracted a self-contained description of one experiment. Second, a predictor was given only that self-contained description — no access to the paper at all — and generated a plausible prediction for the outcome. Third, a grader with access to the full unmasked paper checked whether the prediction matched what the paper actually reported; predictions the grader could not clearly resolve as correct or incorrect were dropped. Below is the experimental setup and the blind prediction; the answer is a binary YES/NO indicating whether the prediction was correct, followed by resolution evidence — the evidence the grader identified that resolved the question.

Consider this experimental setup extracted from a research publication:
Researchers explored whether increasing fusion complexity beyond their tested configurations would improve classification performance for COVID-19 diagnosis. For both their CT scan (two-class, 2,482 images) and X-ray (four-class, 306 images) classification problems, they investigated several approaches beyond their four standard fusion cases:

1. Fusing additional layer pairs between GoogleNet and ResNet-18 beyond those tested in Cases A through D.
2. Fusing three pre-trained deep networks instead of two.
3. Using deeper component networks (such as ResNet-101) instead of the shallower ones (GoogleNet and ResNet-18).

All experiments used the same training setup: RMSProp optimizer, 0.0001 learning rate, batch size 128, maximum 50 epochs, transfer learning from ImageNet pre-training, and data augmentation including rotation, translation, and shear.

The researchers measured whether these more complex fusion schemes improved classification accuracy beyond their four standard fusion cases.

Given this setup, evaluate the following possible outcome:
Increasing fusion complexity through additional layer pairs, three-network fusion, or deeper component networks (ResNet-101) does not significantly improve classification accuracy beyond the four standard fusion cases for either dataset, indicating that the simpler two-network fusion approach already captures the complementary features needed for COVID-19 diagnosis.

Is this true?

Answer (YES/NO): YES